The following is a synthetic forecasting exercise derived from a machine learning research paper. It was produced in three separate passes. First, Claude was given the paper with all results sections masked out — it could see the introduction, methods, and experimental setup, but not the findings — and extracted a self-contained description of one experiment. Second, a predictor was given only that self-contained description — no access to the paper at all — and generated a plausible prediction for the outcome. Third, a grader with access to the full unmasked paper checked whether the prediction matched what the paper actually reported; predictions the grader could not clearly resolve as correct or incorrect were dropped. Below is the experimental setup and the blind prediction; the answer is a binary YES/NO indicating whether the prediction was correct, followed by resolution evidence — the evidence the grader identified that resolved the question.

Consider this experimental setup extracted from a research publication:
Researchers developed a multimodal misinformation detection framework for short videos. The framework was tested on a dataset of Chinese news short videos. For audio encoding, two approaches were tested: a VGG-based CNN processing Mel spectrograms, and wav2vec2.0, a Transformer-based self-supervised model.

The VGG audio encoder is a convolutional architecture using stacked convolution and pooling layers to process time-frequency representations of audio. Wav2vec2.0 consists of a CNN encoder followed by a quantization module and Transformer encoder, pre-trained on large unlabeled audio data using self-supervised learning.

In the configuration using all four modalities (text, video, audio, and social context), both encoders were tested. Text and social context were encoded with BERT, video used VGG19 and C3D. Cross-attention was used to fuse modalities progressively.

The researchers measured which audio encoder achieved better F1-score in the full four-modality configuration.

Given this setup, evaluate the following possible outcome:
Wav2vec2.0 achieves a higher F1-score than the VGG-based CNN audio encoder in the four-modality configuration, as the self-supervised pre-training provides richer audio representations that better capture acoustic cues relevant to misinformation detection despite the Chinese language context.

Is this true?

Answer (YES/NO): YES